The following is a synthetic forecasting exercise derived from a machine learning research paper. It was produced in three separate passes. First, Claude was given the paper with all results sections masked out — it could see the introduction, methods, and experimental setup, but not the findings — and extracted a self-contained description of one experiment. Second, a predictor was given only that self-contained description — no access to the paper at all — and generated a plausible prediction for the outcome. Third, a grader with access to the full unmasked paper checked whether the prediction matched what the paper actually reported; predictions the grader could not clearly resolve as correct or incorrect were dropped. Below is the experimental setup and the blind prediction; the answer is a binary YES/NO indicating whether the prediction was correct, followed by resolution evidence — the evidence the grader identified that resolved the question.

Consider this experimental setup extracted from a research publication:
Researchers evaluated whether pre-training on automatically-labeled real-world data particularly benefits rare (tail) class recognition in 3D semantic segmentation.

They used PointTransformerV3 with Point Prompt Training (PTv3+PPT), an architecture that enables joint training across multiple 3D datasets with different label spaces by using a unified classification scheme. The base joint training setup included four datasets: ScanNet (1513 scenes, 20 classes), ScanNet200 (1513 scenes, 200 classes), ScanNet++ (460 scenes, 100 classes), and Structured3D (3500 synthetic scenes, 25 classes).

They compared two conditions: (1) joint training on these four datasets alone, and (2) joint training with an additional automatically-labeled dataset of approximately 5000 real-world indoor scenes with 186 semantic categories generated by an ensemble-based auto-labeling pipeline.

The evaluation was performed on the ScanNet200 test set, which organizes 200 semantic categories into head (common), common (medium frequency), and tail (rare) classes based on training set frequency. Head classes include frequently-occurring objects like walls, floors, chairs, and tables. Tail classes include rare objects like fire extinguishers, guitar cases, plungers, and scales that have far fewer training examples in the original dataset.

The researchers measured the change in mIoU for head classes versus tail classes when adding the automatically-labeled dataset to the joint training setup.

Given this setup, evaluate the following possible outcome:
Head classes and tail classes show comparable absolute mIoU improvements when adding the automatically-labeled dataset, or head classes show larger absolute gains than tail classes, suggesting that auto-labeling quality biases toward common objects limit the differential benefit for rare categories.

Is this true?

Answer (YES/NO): NO